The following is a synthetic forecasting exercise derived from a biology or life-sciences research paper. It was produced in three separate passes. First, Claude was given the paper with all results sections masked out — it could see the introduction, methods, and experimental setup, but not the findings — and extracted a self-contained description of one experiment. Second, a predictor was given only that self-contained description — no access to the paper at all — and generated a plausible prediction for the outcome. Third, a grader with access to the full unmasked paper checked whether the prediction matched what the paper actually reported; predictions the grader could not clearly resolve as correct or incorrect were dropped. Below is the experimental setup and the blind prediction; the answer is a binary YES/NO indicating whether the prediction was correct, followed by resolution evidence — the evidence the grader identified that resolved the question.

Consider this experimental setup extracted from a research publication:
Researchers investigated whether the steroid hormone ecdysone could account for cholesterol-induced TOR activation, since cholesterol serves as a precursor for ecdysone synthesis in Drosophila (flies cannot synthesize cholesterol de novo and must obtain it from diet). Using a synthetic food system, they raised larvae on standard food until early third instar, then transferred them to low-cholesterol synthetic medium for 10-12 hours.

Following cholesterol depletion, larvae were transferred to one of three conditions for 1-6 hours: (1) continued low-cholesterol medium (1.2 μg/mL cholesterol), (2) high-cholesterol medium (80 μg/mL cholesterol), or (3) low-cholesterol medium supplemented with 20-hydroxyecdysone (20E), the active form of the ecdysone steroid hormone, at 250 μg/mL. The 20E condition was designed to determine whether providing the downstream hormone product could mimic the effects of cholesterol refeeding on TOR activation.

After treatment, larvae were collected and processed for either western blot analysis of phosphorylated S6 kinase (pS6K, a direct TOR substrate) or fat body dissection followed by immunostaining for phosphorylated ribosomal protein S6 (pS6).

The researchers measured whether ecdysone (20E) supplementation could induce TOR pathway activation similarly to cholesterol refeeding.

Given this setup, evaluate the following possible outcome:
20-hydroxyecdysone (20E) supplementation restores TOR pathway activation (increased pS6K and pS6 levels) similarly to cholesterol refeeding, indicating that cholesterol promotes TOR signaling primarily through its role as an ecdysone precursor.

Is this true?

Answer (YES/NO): NO